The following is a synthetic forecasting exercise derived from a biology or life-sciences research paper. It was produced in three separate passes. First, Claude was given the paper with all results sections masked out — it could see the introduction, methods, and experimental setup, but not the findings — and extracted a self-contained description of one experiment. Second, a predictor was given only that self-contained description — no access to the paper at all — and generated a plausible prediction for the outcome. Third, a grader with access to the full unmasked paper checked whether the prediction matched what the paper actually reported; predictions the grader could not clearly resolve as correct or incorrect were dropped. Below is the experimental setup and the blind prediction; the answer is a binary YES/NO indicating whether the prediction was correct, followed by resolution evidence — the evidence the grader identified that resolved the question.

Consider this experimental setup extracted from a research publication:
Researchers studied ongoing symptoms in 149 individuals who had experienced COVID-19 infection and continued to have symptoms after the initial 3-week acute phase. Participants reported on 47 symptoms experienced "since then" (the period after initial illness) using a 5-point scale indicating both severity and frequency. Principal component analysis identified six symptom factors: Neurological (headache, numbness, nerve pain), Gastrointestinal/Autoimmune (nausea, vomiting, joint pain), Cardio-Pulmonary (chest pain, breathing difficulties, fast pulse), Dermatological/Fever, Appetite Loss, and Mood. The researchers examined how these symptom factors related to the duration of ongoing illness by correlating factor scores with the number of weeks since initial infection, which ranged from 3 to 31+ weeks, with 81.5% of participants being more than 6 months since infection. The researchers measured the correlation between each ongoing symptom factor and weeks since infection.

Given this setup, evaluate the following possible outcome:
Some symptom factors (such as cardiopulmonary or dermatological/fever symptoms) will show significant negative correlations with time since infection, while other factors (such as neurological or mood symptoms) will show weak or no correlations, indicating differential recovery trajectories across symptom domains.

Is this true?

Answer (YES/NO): NO